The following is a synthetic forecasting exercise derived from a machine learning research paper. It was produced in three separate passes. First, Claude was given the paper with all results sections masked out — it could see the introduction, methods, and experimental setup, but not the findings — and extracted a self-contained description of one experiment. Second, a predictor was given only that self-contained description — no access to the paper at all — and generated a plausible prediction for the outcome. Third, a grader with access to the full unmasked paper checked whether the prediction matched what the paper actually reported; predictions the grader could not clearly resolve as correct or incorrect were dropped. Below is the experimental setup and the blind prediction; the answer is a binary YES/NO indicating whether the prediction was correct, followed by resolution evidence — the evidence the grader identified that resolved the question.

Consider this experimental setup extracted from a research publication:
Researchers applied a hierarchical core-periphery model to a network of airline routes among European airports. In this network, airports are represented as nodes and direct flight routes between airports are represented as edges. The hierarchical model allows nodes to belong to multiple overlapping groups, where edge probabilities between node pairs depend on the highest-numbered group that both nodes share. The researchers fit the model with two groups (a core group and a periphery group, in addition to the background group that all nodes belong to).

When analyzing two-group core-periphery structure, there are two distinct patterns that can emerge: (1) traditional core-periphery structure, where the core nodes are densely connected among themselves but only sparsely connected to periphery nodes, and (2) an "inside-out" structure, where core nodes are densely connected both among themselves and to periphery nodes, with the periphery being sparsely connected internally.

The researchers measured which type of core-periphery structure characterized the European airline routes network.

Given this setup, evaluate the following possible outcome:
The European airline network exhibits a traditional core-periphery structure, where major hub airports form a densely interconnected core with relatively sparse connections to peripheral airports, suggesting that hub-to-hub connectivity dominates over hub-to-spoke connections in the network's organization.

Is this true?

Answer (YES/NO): YES